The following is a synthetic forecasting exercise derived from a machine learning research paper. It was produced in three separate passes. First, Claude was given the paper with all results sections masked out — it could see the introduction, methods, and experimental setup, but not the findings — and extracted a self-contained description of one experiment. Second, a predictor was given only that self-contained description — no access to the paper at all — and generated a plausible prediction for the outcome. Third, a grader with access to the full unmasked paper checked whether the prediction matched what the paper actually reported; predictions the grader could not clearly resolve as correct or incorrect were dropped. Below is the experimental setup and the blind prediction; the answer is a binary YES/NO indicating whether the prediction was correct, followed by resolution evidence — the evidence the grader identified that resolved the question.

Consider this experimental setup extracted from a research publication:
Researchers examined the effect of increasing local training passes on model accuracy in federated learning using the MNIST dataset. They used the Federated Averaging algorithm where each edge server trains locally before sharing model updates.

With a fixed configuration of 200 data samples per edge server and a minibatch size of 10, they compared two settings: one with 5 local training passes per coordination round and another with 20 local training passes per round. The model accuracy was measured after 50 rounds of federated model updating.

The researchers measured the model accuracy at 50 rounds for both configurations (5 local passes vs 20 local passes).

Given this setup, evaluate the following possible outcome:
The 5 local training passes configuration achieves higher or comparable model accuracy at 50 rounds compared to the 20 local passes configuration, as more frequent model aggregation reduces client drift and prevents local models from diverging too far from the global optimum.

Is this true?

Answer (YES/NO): NO